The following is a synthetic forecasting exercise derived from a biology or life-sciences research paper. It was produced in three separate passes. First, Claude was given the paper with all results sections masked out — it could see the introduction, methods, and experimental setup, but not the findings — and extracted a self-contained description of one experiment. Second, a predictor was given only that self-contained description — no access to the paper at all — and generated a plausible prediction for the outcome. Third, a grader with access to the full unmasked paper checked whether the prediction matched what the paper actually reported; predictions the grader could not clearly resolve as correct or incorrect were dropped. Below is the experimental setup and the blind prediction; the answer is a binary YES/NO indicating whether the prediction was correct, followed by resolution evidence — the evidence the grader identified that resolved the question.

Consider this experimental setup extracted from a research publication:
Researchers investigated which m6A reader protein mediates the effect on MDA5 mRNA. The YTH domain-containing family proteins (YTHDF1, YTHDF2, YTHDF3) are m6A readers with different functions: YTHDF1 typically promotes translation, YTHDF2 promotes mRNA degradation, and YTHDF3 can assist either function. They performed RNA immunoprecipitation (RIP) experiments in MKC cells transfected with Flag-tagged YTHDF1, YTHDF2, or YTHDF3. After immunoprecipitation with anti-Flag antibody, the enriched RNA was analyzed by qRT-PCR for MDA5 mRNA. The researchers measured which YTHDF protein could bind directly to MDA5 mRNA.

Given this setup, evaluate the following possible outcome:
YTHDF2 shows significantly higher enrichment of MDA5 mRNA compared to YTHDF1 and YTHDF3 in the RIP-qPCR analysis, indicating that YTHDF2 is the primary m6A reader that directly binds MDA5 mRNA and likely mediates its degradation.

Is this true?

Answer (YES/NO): NO